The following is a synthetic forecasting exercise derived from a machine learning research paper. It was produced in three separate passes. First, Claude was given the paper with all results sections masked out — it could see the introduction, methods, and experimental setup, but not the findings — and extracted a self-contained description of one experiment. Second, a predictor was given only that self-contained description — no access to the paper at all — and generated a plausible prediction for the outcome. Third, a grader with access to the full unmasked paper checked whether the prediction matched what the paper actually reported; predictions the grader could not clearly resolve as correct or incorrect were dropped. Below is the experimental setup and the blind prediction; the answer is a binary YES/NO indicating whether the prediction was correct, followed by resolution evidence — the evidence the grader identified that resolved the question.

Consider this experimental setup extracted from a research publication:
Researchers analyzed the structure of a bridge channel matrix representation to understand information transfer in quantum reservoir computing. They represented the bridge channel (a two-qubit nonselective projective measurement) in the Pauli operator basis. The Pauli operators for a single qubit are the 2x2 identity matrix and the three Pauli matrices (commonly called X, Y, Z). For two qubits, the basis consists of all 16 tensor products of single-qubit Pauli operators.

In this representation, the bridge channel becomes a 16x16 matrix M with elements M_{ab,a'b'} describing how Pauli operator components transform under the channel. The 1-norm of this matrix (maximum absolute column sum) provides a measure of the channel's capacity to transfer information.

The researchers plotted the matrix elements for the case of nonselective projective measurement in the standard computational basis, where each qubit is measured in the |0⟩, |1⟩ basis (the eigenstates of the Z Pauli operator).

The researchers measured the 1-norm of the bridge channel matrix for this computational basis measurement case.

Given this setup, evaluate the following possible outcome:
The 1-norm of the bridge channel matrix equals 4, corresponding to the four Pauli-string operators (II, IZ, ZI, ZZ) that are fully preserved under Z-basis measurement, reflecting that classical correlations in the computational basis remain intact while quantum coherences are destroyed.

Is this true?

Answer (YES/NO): YES